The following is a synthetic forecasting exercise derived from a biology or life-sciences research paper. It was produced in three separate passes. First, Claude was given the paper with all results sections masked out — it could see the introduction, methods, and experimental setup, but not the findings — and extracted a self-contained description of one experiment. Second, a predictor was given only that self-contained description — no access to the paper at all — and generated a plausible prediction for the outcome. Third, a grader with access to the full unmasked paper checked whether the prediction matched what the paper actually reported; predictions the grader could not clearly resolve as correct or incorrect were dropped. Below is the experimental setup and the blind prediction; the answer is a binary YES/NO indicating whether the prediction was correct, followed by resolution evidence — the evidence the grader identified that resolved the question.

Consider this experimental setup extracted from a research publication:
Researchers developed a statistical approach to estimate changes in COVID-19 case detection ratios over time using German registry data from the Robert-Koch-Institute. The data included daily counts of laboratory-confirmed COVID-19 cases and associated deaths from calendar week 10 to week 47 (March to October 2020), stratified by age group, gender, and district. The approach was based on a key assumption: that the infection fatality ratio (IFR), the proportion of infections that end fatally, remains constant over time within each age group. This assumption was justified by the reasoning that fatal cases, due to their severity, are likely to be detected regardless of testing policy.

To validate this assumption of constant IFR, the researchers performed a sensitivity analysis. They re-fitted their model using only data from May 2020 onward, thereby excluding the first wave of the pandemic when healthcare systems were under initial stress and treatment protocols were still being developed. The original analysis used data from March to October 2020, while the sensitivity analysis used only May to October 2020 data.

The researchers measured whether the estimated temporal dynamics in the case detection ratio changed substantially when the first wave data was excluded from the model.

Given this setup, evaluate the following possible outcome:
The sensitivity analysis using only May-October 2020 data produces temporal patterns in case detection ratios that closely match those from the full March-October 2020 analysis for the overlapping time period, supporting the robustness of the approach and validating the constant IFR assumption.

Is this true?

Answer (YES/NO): YES